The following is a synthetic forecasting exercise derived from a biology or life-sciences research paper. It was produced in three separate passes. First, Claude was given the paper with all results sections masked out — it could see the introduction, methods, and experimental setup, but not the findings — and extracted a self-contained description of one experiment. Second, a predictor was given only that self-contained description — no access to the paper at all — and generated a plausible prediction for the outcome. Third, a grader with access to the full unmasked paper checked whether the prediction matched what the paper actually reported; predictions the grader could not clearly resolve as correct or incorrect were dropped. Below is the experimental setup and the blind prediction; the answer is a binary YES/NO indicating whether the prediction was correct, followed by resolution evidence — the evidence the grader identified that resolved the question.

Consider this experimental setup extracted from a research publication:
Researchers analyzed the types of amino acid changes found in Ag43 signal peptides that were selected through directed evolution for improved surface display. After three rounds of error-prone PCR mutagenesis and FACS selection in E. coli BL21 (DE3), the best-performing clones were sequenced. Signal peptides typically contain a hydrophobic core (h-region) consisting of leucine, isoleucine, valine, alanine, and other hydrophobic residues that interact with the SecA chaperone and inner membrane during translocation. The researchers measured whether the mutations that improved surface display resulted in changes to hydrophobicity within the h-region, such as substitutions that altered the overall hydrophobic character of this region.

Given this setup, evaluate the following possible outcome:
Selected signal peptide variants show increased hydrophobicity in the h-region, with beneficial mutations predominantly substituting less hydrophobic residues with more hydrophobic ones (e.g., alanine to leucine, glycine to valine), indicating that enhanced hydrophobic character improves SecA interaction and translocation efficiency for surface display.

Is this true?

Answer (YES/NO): NO